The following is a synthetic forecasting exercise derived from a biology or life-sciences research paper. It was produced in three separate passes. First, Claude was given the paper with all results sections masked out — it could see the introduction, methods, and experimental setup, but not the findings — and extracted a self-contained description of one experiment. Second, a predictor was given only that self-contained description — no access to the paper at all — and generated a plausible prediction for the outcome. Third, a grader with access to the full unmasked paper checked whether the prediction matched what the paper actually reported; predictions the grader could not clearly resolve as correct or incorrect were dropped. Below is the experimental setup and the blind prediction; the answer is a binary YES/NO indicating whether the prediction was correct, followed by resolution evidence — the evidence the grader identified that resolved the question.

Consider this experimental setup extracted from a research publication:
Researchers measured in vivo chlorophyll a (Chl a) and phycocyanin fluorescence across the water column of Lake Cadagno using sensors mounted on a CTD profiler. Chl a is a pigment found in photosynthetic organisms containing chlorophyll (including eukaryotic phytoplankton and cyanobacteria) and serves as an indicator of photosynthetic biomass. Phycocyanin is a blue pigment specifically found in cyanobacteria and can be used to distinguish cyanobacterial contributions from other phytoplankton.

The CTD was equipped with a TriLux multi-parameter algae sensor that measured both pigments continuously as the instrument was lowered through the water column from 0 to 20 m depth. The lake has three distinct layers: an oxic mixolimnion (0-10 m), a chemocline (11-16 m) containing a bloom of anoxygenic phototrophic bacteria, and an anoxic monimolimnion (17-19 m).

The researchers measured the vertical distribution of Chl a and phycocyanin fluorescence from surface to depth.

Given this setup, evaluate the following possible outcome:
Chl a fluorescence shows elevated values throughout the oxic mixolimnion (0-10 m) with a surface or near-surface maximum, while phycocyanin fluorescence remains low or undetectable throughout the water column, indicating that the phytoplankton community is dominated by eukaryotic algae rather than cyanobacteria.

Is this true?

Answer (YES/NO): NO